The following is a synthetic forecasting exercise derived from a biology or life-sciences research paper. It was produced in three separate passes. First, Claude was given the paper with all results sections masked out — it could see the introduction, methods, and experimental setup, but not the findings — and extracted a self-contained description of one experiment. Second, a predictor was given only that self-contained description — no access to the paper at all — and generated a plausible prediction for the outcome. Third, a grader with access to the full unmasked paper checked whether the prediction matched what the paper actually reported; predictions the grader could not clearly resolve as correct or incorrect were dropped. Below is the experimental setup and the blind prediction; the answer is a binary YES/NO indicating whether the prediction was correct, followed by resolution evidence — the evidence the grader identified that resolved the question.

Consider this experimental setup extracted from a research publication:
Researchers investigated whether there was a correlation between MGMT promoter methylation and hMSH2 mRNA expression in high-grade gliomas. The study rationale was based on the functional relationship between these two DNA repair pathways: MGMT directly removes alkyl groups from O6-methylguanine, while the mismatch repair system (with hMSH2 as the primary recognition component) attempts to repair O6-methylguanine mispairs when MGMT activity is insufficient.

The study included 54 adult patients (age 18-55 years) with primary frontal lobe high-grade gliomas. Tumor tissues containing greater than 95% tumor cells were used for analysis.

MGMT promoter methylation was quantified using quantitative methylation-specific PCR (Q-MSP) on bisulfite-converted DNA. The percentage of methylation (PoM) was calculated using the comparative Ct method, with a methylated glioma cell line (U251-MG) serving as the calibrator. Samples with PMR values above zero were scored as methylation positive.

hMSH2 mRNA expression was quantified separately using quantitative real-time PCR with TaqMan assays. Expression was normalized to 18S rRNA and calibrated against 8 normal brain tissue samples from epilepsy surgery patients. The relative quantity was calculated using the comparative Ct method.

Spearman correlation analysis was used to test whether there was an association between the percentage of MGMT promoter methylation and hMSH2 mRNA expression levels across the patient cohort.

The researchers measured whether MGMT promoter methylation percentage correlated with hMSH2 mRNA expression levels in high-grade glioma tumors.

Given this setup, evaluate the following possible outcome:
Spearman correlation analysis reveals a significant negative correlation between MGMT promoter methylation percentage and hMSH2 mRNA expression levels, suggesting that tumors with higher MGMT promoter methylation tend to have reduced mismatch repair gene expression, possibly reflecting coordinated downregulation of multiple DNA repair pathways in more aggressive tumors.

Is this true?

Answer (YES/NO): NO